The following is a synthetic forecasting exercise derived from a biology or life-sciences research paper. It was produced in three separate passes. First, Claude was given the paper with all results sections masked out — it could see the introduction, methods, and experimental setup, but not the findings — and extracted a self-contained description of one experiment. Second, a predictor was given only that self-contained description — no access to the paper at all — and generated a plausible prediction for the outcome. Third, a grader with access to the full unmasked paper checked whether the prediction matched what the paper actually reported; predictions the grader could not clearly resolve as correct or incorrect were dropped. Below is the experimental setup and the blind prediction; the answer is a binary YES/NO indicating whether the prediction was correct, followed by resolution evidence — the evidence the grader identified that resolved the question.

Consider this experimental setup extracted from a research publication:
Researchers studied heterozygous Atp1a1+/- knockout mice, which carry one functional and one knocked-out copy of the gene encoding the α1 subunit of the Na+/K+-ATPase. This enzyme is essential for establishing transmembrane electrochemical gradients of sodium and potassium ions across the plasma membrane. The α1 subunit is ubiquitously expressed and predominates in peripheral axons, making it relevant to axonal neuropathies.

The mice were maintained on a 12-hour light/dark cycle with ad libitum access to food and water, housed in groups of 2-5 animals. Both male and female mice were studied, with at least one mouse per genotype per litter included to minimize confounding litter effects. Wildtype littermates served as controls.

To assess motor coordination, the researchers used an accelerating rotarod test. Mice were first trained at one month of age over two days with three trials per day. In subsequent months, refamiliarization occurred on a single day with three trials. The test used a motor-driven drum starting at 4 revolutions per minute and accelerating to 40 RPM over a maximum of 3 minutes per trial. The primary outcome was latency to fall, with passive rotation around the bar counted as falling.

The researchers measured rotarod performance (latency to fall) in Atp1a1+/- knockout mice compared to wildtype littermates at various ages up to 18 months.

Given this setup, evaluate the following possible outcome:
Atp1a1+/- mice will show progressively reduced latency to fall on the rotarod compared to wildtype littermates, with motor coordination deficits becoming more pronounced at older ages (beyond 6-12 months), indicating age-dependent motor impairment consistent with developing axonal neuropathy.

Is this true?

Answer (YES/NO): NO